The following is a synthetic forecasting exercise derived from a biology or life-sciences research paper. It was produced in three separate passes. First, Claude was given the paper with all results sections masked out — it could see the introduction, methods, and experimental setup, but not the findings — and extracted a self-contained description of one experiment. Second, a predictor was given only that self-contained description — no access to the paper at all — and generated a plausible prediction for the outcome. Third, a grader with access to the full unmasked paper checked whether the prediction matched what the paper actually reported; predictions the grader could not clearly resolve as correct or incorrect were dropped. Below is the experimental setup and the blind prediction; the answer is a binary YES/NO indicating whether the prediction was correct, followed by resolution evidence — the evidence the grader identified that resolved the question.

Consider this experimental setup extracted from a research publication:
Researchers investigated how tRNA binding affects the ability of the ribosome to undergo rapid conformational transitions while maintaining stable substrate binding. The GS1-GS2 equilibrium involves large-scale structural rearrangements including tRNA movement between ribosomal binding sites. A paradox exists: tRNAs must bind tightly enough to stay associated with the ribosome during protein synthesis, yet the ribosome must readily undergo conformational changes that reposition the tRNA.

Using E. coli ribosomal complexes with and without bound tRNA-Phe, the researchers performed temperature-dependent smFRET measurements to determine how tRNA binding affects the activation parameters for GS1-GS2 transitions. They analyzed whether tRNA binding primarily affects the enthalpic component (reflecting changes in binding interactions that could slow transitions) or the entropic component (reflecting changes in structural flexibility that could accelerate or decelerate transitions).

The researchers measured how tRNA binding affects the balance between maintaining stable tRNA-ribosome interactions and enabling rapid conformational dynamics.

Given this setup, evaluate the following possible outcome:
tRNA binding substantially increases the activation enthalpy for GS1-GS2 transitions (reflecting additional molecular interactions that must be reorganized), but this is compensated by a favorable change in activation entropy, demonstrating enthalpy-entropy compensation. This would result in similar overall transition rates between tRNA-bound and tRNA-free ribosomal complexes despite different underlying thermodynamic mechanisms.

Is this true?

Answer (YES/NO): YES